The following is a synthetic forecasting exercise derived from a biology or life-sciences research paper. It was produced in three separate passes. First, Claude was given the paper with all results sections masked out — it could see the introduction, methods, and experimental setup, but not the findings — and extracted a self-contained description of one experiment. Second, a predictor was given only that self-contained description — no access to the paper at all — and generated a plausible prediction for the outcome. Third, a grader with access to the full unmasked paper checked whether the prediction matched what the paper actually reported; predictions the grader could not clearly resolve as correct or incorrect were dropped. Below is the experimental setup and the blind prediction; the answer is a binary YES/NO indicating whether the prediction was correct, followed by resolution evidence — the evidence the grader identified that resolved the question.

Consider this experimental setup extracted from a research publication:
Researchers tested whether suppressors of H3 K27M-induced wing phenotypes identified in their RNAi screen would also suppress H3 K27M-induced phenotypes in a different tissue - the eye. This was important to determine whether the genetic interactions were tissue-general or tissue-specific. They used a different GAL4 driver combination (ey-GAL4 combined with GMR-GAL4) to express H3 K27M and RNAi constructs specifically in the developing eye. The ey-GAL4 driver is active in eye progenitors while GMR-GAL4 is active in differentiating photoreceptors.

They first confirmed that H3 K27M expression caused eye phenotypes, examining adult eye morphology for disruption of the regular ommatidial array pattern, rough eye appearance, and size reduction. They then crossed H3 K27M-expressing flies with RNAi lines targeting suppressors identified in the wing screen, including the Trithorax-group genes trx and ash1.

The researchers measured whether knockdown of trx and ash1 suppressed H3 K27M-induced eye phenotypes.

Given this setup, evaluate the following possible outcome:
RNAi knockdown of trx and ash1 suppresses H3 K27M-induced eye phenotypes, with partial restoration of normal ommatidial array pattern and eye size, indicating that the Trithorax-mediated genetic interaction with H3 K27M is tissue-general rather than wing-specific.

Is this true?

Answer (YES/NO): YES